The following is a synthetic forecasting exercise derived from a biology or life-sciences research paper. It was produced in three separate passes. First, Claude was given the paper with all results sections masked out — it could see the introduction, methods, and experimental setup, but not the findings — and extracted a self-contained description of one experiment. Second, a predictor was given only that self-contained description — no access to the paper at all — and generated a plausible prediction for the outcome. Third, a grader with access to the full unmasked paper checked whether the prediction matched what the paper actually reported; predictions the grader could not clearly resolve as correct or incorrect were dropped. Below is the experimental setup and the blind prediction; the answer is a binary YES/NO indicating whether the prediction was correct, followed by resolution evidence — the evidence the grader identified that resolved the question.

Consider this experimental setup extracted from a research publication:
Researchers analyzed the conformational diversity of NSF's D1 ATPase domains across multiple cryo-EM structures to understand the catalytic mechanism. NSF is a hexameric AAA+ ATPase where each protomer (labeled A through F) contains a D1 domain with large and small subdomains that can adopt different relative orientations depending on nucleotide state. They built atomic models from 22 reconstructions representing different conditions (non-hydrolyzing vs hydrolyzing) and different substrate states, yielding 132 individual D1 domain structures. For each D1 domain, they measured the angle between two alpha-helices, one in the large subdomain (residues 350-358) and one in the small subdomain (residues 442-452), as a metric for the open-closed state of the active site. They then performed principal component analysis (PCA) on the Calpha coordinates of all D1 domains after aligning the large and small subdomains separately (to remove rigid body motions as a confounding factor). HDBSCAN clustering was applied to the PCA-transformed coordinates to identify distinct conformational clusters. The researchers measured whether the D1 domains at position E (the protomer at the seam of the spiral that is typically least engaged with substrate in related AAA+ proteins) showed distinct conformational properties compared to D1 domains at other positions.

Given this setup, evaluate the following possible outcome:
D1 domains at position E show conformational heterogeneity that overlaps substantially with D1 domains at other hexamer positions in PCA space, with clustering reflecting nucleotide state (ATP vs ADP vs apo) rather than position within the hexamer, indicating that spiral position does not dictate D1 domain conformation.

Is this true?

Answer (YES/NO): NO